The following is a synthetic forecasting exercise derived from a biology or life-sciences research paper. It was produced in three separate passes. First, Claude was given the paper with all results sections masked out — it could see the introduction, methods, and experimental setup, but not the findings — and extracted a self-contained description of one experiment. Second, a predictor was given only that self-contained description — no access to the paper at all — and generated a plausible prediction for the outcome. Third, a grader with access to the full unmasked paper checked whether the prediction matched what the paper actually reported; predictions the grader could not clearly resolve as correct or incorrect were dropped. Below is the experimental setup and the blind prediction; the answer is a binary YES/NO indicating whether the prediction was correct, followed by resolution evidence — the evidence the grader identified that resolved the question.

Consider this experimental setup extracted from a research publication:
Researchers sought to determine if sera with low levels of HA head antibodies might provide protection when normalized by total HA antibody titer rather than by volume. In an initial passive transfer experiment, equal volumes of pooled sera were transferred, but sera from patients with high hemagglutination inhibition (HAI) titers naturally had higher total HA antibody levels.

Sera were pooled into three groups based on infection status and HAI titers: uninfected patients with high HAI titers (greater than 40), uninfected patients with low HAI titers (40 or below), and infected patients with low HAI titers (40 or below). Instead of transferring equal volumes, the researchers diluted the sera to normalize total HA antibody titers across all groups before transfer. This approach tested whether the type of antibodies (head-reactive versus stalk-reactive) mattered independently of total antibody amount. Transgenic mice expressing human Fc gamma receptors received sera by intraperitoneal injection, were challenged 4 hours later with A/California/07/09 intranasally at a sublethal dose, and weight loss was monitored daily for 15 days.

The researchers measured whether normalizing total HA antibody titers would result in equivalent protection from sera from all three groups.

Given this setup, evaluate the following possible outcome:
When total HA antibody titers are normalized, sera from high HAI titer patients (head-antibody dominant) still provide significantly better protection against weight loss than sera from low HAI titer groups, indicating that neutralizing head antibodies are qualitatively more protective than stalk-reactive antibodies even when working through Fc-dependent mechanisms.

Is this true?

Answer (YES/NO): NO